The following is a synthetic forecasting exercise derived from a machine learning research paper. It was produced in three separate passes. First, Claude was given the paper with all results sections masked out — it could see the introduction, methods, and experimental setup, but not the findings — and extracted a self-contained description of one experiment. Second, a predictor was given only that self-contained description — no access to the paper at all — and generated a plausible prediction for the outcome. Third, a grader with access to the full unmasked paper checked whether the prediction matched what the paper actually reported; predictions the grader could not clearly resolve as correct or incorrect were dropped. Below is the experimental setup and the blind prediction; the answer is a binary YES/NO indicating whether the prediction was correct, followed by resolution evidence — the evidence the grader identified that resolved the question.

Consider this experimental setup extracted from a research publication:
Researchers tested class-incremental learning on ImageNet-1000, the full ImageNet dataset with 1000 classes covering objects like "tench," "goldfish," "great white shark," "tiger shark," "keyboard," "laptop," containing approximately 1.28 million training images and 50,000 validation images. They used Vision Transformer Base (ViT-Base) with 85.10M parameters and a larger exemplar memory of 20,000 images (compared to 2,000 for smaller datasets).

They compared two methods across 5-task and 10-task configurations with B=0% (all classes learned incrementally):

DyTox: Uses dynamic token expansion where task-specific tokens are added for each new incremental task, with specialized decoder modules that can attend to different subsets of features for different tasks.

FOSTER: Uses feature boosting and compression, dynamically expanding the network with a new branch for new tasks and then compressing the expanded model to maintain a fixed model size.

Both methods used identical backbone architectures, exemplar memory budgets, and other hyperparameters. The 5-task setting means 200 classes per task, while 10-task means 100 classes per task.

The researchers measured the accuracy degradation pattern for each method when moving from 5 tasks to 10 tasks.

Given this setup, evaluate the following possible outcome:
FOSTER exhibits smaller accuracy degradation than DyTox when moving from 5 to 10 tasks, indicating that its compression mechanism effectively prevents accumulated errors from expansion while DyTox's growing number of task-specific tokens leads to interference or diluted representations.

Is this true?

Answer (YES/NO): YES